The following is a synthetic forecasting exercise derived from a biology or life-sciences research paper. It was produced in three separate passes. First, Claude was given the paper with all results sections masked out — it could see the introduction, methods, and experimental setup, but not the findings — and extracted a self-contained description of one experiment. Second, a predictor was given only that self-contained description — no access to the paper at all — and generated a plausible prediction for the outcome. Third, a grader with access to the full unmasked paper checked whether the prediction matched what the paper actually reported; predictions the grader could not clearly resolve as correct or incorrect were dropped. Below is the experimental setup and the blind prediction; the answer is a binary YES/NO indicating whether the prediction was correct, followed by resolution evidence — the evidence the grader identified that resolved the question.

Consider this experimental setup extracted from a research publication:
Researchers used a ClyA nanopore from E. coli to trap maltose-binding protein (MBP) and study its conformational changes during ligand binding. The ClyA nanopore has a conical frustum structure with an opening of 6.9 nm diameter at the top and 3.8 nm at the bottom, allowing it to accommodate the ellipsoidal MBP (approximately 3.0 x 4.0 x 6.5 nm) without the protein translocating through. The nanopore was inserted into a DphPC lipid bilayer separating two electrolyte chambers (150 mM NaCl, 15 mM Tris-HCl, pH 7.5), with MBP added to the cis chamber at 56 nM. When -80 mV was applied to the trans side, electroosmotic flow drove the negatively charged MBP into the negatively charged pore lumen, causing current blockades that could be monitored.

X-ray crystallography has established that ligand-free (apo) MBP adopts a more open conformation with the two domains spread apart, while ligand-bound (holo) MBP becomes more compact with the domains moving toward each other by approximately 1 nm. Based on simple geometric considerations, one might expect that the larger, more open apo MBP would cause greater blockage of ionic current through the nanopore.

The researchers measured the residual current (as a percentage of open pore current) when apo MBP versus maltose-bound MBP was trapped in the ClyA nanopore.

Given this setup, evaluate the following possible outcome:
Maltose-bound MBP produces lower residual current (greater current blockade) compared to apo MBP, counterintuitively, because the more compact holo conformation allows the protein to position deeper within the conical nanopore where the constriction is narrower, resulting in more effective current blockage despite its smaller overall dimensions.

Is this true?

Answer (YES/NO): YES